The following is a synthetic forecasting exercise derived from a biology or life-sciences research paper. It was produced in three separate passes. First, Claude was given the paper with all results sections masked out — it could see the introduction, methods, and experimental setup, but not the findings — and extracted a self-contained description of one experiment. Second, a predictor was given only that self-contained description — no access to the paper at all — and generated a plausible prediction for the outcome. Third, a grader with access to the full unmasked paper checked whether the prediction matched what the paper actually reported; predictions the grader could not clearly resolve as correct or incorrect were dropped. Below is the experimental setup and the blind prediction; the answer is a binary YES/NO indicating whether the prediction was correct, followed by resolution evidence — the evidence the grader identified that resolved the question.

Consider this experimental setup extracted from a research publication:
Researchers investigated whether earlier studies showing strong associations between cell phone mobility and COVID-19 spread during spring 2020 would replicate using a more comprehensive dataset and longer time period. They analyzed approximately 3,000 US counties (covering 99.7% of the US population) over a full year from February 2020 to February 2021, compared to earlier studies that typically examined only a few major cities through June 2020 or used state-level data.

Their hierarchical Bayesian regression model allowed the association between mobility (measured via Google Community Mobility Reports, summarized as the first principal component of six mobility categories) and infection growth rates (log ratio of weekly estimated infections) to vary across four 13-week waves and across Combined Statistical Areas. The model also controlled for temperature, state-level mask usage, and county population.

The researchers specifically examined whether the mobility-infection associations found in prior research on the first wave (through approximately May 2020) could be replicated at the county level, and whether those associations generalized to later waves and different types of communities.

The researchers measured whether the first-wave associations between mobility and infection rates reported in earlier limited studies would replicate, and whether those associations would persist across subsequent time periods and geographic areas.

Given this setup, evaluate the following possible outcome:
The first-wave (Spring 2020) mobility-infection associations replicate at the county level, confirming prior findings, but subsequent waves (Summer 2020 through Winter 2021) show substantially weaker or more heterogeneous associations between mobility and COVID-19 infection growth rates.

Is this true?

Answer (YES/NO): YES